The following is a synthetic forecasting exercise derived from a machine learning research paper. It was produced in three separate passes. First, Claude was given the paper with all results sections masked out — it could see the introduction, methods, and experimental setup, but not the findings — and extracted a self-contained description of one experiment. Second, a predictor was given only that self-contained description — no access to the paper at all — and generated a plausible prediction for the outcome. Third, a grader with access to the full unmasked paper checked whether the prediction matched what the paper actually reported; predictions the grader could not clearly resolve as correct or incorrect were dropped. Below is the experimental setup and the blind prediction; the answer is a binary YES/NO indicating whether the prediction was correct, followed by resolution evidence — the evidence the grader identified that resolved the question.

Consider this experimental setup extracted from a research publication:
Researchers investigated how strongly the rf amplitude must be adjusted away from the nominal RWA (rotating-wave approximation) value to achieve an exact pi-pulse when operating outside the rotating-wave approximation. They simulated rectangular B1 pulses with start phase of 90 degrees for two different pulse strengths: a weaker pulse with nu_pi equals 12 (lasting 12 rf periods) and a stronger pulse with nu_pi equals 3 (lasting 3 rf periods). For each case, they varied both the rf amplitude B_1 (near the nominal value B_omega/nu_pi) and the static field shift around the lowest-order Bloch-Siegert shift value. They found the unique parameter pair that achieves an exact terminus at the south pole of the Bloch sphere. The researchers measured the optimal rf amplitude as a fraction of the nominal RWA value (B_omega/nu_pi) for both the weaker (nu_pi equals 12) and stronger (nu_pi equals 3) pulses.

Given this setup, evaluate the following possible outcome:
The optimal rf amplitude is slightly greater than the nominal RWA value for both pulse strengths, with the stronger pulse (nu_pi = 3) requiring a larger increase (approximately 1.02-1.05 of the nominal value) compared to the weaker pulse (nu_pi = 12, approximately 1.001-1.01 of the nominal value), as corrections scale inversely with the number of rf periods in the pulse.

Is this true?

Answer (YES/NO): NO